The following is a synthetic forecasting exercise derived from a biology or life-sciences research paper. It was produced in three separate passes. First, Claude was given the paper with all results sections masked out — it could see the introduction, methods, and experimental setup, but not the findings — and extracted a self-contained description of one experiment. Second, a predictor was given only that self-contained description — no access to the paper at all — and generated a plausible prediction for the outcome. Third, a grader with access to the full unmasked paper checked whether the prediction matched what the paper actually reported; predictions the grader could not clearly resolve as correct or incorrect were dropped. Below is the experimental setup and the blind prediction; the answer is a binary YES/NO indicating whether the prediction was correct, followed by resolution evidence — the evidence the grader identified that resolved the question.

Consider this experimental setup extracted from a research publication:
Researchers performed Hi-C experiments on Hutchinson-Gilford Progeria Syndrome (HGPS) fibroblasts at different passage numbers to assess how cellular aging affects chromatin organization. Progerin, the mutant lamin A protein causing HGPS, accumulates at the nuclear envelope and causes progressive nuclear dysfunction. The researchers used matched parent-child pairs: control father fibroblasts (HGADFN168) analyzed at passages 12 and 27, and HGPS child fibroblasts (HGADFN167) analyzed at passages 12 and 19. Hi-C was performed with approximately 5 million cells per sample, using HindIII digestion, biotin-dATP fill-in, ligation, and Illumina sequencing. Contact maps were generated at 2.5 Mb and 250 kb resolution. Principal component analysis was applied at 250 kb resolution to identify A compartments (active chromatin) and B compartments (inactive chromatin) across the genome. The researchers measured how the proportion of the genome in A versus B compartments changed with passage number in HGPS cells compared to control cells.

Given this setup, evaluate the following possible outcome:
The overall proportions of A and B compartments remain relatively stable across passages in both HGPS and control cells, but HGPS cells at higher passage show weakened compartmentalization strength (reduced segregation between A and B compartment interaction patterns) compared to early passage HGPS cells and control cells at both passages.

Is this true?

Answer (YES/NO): YES